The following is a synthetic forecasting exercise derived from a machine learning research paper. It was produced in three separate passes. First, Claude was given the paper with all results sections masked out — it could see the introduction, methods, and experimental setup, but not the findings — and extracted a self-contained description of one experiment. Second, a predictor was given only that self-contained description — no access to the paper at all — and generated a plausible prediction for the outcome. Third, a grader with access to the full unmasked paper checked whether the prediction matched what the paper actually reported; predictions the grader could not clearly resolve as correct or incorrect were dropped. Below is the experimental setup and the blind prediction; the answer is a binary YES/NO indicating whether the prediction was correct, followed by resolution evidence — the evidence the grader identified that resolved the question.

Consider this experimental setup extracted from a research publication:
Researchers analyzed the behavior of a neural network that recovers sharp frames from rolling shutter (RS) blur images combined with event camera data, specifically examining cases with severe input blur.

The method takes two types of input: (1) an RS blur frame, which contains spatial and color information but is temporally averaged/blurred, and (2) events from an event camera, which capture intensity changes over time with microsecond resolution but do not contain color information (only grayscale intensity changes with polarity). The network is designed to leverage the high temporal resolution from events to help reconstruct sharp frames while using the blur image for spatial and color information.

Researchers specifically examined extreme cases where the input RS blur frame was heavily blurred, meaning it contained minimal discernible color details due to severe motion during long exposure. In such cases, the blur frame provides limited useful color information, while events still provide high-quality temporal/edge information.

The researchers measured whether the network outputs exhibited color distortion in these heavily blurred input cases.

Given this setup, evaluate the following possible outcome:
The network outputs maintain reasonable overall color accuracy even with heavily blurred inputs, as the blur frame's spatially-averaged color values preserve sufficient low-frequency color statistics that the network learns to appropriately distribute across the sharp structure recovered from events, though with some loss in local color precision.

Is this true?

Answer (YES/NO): NO